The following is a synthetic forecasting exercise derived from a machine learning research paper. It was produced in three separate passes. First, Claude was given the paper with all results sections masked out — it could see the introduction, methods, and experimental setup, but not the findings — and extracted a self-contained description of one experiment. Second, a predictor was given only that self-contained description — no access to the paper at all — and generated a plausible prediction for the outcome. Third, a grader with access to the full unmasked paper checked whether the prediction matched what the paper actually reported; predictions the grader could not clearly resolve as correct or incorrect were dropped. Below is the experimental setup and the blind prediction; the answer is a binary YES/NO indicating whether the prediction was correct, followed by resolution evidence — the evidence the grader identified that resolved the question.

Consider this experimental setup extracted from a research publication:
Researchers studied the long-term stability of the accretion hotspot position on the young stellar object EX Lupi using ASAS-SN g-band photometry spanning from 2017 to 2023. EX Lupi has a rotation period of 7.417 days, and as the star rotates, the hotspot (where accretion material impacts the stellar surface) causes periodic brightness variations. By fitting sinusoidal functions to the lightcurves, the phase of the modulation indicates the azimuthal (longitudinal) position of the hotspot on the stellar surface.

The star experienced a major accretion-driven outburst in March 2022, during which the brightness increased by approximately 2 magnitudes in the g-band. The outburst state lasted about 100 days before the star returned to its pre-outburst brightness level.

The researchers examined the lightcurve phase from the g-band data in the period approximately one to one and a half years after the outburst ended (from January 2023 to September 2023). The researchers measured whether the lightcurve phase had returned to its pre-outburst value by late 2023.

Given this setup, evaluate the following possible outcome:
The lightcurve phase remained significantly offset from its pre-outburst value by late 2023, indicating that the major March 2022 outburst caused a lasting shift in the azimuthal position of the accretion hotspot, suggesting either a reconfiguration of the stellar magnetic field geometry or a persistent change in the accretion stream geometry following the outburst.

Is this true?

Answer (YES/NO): NO